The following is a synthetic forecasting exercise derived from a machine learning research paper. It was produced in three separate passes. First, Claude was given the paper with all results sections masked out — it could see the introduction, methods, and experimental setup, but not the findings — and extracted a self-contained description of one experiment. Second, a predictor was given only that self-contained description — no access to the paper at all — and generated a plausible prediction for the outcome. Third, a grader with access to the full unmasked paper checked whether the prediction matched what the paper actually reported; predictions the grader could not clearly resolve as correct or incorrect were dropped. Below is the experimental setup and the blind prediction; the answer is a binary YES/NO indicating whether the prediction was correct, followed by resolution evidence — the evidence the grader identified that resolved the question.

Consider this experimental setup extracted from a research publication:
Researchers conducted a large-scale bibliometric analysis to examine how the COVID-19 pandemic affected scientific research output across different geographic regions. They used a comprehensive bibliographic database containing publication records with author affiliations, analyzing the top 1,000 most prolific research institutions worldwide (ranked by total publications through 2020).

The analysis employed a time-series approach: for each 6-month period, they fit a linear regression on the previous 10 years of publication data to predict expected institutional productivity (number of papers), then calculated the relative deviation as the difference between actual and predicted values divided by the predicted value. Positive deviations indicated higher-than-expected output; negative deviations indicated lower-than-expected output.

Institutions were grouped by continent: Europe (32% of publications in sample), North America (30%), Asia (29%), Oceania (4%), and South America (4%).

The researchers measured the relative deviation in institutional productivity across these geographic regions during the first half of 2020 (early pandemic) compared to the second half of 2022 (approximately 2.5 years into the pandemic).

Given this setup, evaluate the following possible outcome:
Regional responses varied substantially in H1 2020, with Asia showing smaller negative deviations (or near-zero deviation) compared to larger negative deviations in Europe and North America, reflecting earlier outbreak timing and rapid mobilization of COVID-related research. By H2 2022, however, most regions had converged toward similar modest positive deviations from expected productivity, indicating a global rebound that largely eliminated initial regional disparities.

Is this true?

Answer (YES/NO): NO